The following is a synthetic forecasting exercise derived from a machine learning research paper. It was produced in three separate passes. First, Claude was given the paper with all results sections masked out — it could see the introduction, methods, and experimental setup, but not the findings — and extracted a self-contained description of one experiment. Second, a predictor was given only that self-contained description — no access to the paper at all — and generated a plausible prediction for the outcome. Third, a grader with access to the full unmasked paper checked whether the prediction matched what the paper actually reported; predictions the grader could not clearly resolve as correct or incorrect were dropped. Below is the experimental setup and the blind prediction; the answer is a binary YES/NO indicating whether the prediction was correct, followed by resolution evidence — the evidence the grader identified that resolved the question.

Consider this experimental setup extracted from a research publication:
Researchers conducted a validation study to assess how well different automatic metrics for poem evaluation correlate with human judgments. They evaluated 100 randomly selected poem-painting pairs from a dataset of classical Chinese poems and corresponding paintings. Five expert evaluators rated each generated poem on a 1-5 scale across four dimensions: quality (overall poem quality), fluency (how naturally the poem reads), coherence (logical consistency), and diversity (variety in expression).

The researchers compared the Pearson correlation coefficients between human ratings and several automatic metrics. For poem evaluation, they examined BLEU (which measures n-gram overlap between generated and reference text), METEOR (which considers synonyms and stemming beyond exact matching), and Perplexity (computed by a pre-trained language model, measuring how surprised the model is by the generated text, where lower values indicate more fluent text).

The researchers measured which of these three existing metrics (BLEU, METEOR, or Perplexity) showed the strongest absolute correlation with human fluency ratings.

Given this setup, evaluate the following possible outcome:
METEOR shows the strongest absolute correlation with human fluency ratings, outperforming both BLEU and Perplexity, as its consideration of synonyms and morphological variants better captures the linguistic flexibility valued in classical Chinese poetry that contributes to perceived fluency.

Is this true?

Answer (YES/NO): NO